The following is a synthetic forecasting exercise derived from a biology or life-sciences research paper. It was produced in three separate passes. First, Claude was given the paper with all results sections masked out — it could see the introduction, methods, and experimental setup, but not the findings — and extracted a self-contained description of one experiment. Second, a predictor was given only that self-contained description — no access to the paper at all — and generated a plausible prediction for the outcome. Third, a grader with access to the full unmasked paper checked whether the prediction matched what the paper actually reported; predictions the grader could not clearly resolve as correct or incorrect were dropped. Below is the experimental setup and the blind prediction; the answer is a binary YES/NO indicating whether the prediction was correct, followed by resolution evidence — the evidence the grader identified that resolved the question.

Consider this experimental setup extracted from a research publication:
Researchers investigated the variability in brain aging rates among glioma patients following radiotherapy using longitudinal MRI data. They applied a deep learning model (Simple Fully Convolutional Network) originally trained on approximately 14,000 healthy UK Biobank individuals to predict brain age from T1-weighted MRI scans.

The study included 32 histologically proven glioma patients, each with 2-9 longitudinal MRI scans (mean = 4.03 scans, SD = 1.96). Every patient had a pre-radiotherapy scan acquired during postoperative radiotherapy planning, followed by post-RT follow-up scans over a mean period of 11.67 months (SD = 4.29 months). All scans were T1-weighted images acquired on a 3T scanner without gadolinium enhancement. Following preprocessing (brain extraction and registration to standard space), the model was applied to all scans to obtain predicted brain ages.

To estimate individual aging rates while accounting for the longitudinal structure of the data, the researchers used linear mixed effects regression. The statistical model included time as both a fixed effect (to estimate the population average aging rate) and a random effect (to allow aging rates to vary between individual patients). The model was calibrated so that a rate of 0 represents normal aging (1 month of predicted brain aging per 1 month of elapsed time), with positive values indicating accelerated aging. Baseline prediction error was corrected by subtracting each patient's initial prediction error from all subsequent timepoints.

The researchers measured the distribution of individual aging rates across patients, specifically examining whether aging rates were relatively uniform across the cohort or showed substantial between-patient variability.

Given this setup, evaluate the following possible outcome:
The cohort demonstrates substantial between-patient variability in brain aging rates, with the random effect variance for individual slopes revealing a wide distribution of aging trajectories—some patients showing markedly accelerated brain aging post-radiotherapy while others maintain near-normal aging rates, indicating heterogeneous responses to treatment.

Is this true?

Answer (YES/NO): NO